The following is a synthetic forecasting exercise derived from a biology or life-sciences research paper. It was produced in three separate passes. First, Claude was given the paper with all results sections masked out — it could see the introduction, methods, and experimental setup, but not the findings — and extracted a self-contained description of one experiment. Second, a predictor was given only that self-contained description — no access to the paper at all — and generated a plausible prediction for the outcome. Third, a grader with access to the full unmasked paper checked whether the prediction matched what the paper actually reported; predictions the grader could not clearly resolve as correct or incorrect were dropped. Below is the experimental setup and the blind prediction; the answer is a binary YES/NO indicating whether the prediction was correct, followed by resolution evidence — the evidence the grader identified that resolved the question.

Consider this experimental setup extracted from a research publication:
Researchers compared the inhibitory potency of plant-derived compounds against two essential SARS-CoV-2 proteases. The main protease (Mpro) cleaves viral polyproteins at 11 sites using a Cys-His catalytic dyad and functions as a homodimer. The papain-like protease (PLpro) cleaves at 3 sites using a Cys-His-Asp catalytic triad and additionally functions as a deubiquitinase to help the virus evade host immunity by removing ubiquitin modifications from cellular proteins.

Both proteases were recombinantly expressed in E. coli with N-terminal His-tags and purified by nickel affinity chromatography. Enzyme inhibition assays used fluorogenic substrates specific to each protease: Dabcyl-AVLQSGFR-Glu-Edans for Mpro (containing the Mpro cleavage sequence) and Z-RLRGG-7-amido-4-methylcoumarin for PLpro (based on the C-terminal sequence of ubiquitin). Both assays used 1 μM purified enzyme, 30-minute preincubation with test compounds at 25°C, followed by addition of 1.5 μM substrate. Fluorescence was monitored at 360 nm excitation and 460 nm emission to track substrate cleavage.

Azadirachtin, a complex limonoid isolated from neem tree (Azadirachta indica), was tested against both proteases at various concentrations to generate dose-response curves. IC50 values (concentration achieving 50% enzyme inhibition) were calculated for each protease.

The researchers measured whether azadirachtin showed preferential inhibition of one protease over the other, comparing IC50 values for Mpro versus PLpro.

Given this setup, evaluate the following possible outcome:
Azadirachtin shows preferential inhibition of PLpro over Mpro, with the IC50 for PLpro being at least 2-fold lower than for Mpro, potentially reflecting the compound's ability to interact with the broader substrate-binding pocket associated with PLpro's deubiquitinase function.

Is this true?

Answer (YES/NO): NO